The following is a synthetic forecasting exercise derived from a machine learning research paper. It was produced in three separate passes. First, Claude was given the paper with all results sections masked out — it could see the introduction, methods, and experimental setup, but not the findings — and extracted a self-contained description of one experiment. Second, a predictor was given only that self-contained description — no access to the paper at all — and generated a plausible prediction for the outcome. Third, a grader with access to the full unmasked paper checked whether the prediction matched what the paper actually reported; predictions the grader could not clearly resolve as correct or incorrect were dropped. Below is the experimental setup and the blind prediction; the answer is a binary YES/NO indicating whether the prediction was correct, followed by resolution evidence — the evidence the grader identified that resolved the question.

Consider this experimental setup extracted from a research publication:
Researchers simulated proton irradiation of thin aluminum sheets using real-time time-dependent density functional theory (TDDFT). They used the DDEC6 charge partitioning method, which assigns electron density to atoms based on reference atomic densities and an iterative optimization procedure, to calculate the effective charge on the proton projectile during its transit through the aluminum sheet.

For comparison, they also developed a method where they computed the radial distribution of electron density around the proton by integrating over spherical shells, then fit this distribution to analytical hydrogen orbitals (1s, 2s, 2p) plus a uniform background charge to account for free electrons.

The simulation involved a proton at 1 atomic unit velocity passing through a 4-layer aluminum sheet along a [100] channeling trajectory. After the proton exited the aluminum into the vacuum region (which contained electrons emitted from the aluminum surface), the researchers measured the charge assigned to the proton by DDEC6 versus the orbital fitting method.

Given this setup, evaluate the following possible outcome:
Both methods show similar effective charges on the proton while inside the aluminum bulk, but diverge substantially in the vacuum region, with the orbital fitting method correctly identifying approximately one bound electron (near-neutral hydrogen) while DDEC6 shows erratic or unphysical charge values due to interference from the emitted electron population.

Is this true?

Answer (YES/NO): NO